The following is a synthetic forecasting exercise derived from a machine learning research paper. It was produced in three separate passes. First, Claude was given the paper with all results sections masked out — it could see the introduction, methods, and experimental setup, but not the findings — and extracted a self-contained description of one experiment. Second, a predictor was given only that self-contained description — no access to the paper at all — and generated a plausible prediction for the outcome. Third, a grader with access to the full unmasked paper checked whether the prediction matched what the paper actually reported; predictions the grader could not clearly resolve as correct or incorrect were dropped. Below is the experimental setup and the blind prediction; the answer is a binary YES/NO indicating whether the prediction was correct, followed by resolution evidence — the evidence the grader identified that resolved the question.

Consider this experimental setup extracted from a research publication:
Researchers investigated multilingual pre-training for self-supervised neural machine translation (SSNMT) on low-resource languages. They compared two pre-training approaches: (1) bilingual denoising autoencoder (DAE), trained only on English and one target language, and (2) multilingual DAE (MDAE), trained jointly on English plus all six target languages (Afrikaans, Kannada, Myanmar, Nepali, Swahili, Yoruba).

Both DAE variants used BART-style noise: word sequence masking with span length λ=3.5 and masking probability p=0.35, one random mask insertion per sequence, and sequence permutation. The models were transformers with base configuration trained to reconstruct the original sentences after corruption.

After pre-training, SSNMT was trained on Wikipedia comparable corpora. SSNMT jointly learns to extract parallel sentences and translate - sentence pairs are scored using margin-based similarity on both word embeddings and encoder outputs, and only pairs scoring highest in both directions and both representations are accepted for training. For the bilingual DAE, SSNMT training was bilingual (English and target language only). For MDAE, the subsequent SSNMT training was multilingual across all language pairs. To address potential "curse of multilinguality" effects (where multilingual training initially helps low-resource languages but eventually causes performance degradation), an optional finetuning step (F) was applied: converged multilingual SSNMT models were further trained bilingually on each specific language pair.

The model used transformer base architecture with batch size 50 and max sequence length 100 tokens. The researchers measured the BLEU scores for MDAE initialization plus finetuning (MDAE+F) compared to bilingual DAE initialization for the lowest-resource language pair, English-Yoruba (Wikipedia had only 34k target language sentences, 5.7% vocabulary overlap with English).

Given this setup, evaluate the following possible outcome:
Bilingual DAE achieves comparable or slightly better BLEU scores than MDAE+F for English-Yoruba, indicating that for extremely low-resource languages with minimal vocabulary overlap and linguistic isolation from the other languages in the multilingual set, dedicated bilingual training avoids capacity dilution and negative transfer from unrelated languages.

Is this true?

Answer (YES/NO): NO